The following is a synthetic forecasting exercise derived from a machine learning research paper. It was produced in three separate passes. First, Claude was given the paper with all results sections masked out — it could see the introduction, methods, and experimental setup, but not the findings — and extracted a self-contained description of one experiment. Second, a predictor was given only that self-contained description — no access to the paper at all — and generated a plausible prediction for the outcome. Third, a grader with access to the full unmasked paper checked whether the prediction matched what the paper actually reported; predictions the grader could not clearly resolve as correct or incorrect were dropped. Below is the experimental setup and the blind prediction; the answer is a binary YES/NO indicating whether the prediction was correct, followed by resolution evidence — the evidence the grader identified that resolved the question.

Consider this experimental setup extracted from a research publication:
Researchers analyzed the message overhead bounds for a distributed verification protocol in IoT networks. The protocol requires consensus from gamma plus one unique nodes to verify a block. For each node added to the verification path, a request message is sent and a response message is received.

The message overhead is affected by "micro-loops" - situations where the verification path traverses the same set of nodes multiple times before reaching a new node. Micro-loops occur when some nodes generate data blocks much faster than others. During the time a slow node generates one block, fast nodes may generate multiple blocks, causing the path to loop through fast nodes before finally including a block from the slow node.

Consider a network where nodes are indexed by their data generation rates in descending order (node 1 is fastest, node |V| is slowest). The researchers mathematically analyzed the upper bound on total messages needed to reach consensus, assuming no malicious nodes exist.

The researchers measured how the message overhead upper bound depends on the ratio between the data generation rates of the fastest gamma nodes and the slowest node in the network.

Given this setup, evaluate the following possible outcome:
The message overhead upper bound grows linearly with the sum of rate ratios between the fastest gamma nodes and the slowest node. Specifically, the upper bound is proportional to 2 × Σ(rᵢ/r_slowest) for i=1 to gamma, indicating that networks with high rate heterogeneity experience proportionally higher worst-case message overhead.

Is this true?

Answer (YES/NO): NO